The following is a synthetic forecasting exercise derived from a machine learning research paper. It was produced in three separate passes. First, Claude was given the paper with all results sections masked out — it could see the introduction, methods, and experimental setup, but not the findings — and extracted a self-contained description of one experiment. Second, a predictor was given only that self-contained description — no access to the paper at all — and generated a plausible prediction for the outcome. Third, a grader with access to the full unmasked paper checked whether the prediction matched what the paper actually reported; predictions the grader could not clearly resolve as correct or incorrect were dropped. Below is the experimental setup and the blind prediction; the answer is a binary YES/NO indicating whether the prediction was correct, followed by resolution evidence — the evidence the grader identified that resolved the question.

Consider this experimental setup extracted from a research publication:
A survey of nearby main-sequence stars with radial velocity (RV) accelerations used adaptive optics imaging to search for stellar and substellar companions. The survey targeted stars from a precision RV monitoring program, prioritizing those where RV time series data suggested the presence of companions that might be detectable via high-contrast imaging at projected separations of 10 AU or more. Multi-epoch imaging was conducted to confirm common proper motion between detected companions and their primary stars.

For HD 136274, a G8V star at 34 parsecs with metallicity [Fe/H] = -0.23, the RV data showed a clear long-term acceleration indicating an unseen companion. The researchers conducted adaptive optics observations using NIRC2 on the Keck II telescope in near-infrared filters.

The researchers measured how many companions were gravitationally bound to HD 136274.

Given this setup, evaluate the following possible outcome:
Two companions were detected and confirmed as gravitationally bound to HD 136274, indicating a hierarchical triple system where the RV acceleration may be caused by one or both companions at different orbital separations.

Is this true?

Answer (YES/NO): YES